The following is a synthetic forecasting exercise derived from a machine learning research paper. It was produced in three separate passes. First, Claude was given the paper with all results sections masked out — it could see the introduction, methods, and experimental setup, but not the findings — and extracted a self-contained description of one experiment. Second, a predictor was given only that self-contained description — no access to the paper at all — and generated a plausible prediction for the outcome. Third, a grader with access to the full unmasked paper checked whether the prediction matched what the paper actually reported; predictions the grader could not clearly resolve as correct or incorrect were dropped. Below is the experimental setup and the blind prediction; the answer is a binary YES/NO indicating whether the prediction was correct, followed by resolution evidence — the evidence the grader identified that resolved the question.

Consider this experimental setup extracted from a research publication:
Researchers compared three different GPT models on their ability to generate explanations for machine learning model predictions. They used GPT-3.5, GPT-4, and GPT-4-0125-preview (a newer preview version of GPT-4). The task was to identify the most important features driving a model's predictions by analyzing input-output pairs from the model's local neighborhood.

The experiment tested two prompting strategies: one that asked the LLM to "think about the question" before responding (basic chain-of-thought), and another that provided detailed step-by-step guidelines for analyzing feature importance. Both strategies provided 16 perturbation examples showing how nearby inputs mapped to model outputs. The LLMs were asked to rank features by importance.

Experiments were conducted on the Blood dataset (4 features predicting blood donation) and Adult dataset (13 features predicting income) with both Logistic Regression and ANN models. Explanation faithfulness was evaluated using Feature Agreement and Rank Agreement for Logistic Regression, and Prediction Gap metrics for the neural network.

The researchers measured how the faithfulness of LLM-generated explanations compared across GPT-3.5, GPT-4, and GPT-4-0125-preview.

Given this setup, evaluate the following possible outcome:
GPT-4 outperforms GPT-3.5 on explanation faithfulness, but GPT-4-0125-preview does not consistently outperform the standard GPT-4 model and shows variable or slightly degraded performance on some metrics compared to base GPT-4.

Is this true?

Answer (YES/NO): NO